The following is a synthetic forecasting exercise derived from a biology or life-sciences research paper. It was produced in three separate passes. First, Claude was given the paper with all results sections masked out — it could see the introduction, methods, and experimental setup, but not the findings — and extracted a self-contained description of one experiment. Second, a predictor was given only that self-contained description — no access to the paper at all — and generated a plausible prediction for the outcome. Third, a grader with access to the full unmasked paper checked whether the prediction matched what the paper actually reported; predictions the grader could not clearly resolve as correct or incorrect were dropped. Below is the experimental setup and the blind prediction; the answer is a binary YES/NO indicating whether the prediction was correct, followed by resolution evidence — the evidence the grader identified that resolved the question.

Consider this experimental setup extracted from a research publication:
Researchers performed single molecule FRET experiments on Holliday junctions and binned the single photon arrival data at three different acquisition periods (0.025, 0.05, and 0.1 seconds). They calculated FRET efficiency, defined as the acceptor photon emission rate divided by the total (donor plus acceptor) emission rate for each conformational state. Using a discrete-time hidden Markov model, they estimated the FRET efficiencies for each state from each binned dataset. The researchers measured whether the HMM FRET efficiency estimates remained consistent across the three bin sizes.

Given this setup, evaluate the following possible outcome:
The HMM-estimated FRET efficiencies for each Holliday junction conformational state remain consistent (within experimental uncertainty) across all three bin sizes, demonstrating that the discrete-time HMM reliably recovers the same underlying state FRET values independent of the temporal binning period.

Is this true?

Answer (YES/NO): NO